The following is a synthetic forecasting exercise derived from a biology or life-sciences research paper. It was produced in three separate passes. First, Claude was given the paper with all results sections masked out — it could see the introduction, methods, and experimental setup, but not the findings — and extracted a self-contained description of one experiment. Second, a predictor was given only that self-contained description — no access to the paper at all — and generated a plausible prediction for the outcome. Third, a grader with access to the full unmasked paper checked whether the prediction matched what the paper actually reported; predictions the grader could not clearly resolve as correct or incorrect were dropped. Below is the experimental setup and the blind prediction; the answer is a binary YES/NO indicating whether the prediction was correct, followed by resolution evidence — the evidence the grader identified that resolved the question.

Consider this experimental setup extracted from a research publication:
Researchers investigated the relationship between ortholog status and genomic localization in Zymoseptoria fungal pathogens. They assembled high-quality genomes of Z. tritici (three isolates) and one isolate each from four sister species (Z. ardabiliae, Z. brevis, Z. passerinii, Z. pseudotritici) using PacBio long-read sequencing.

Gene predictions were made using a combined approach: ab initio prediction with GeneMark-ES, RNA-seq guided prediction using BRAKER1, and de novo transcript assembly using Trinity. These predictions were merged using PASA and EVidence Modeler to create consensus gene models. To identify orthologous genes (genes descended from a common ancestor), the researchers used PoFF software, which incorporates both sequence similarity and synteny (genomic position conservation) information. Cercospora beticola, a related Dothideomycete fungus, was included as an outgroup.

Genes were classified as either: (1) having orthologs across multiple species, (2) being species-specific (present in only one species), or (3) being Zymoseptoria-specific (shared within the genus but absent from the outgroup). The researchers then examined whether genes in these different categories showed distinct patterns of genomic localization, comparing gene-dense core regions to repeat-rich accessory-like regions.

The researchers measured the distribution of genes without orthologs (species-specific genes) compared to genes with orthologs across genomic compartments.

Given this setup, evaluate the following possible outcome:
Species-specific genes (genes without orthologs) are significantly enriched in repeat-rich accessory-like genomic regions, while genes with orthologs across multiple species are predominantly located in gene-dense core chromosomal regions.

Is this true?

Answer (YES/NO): YES